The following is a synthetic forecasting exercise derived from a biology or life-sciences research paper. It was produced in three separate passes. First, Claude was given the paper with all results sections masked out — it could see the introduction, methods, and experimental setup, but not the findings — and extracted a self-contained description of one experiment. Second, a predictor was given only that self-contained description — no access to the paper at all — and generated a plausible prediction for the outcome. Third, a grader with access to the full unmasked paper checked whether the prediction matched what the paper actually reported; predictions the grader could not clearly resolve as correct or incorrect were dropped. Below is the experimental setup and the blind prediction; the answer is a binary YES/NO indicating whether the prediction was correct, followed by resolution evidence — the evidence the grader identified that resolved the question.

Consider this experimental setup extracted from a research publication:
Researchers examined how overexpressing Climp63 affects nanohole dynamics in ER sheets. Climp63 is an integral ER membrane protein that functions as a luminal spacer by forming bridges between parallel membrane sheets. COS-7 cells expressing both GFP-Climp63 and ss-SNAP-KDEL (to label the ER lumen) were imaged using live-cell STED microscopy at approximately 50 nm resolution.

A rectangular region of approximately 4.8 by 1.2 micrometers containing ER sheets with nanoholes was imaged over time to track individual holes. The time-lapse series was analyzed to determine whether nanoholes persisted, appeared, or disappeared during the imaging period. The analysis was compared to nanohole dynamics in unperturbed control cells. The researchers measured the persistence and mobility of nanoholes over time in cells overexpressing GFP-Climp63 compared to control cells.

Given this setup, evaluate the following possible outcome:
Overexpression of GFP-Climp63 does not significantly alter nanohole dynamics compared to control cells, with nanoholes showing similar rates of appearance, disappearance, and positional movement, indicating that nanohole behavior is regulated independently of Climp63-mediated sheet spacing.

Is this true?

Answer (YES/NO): NO